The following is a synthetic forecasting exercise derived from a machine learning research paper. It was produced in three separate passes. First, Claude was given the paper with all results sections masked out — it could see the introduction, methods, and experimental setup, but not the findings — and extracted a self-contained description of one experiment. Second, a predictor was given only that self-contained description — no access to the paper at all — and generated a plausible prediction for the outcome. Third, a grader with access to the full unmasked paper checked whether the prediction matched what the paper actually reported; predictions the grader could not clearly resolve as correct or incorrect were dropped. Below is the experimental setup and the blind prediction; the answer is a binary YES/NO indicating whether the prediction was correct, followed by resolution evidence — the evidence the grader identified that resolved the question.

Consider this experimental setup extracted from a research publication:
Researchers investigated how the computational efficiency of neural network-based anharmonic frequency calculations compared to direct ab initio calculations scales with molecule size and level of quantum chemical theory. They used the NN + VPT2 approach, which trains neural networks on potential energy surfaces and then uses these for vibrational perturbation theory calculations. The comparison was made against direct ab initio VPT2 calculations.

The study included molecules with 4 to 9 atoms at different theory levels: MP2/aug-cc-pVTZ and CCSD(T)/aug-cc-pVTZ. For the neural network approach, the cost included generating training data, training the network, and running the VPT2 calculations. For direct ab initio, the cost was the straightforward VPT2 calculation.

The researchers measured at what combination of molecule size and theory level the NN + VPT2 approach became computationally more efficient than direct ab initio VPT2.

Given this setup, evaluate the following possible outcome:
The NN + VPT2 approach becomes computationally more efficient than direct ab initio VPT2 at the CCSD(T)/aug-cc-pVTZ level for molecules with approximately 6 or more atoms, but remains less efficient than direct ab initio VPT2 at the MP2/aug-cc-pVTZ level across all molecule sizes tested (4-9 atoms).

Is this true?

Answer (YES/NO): NO